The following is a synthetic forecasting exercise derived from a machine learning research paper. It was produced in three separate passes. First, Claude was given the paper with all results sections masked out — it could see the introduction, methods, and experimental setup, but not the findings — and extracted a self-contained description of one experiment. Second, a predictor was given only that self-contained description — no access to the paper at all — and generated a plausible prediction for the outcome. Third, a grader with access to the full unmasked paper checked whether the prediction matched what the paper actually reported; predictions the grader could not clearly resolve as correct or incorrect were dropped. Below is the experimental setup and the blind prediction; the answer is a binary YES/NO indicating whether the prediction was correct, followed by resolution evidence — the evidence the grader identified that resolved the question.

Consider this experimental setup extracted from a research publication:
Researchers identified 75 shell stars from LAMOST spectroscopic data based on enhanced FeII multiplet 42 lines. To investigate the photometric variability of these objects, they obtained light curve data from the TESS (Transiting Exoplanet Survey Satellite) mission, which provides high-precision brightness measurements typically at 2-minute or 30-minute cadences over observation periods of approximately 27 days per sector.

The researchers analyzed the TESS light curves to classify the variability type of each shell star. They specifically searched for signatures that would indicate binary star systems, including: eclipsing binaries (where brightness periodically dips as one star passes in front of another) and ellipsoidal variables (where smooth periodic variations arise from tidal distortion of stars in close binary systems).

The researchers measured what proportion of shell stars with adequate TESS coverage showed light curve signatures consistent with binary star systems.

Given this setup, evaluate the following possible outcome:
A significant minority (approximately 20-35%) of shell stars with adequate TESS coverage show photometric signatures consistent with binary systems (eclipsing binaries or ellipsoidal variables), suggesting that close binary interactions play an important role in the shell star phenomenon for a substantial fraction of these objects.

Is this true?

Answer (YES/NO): NO